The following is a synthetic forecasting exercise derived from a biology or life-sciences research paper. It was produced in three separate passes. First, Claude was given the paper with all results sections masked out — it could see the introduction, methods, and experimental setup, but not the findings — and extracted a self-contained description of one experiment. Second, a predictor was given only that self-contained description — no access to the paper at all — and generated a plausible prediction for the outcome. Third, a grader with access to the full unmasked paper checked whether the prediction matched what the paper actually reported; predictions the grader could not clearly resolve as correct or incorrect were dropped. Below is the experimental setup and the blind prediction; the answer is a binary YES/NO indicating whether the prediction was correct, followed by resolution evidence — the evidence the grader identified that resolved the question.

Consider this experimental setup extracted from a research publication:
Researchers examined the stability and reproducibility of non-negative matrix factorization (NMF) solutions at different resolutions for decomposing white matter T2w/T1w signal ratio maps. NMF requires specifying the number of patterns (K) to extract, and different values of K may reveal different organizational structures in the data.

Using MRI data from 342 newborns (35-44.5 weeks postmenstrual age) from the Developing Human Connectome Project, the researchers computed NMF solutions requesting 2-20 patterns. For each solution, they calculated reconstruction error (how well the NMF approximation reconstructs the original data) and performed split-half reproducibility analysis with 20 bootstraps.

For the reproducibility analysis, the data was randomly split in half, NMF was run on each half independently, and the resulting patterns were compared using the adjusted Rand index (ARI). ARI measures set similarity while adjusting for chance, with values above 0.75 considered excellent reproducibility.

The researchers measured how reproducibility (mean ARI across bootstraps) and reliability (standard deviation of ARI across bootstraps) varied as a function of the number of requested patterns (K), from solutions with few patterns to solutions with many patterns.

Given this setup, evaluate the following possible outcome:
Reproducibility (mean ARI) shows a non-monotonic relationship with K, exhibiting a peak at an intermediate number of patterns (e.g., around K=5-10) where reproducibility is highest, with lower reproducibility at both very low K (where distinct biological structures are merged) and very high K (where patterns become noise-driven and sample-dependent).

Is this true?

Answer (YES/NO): NO